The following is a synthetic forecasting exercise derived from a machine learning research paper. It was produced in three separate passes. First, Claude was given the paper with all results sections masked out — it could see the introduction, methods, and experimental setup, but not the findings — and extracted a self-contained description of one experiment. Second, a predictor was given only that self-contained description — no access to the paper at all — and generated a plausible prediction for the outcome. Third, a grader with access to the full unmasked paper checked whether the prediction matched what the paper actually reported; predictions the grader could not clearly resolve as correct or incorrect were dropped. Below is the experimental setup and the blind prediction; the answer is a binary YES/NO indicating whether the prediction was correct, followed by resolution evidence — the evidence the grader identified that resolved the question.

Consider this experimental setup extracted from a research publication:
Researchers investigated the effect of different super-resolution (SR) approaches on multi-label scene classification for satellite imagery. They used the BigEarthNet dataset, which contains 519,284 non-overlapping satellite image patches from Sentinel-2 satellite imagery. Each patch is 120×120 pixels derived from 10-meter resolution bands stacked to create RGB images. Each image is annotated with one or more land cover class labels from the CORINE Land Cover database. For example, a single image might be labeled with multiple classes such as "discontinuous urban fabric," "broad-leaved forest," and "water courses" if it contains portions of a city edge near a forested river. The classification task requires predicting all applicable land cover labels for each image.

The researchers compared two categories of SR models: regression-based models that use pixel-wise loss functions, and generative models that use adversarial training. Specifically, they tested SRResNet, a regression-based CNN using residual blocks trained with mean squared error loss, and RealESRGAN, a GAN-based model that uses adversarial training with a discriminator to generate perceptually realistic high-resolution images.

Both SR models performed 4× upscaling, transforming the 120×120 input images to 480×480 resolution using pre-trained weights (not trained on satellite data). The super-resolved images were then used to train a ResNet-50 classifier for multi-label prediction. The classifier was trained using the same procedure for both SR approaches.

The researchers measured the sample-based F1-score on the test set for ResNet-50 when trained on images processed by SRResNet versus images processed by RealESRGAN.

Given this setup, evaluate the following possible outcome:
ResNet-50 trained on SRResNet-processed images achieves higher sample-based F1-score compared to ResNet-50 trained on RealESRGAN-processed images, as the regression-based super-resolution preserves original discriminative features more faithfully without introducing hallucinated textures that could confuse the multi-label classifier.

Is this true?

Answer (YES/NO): YES